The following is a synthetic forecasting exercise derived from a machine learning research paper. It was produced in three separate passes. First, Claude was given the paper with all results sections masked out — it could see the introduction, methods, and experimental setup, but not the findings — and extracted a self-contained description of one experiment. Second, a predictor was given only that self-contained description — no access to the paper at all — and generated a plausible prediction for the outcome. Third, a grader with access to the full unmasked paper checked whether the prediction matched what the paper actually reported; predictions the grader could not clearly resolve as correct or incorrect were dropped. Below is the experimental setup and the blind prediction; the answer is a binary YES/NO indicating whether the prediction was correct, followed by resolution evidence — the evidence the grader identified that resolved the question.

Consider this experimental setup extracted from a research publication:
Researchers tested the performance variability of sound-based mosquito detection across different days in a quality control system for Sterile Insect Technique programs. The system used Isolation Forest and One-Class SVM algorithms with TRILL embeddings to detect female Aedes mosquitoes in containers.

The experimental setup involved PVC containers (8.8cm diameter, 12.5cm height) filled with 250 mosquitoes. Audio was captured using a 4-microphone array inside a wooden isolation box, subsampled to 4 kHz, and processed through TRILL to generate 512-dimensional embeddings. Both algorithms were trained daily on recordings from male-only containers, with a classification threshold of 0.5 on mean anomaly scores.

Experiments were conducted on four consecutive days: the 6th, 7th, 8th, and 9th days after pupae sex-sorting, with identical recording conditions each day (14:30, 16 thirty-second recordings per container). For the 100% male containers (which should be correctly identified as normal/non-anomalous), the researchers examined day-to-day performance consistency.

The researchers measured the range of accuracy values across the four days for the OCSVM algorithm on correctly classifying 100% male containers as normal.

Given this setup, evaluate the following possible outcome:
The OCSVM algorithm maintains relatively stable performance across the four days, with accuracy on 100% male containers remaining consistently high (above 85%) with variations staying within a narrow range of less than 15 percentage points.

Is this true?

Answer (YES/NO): NO